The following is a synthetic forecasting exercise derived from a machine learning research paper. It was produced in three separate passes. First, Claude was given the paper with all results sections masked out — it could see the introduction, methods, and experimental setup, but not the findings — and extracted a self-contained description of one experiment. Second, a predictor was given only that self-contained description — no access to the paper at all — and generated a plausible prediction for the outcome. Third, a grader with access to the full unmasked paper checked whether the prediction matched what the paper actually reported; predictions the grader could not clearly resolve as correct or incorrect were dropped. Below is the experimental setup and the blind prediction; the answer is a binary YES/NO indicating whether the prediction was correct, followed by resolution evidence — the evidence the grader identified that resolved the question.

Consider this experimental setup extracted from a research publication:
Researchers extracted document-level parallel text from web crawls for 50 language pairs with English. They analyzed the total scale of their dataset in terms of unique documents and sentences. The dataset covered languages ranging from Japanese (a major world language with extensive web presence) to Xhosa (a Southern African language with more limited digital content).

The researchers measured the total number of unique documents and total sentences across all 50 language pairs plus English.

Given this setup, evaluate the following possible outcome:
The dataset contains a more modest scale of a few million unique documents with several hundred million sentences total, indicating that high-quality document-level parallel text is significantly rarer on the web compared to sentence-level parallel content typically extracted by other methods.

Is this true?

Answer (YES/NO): NO